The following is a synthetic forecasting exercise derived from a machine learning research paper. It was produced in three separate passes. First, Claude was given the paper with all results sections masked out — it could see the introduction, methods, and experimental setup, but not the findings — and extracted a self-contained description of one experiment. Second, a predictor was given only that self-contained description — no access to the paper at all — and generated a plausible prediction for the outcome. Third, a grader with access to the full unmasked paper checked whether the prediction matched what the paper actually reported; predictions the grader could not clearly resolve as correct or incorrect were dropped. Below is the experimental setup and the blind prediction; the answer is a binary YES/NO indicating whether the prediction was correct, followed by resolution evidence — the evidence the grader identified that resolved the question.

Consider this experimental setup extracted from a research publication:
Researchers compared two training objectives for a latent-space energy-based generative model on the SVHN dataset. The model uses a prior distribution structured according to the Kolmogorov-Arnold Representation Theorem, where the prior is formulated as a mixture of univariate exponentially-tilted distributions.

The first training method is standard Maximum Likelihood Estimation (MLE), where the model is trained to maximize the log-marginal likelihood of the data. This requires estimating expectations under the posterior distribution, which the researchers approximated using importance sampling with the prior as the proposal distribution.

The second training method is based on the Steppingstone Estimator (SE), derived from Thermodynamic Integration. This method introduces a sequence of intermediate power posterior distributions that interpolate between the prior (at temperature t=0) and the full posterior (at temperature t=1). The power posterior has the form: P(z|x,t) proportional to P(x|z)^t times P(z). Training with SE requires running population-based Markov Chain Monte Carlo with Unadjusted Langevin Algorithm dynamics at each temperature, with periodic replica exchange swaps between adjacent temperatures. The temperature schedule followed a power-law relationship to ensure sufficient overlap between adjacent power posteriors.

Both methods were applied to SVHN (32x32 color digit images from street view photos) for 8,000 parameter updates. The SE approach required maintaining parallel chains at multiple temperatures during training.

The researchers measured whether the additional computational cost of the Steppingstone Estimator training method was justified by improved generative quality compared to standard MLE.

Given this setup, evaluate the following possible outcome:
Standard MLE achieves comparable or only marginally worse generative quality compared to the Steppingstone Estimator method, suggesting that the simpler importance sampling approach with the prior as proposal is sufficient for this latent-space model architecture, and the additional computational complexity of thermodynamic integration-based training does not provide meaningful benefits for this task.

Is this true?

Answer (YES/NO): YES